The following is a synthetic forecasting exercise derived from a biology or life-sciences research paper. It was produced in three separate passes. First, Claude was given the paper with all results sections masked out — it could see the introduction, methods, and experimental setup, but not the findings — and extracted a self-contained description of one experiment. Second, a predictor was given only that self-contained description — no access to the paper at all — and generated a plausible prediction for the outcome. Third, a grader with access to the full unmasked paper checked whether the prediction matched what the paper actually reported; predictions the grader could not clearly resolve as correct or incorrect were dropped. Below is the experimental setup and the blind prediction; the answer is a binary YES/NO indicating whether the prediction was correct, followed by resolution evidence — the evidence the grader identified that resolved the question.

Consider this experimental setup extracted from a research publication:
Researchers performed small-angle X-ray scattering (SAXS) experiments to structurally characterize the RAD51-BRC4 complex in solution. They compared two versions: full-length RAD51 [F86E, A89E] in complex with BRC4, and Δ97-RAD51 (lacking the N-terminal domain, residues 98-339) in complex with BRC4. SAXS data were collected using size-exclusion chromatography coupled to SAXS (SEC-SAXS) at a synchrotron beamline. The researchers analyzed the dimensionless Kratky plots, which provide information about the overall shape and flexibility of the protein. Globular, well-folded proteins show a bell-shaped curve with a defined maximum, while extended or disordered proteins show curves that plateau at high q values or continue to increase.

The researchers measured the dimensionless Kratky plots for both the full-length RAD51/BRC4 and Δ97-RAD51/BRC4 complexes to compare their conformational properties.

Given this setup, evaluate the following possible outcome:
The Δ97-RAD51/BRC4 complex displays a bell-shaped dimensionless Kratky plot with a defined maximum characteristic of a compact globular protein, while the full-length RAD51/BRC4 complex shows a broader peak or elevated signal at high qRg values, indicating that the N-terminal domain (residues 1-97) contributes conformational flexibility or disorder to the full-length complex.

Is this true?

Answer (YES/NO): YES